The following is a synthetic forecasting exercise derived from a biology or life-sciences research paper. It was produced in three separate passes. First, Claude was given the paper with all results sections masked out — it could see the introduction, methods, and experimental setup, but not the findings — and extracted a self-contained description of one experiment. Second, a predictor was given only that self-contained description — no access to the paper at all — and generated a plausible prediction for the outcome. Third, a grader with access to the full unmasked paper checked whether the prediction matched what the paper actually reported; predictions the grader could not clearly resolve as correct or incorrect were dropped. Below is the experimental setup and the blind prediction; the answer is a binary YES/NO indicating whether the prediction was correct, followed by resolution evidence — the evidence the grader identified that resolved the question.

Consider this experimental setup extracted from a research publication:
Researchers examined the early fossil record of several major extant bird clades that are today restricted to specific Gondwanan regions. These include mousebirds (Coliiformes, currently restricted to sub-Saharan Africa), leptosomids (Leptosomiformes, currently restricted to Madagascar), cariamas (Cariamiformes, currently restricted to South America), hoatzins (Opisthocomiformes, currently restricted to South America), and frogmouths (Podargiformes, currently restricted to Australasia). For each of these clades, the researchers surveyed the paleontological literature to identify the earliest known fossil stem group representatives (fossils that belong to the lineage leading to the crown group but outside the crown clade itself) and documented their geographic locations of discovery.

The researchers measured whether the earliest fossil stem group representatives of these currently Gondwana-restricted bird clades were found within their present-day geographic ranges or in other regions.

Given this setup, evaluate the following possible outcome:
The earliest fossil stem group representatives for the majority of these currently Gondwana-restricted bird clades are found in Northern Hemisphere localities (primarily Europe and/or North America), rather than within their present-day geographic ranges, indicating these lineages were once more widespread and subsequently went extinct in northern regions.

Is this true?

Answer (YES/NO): YES